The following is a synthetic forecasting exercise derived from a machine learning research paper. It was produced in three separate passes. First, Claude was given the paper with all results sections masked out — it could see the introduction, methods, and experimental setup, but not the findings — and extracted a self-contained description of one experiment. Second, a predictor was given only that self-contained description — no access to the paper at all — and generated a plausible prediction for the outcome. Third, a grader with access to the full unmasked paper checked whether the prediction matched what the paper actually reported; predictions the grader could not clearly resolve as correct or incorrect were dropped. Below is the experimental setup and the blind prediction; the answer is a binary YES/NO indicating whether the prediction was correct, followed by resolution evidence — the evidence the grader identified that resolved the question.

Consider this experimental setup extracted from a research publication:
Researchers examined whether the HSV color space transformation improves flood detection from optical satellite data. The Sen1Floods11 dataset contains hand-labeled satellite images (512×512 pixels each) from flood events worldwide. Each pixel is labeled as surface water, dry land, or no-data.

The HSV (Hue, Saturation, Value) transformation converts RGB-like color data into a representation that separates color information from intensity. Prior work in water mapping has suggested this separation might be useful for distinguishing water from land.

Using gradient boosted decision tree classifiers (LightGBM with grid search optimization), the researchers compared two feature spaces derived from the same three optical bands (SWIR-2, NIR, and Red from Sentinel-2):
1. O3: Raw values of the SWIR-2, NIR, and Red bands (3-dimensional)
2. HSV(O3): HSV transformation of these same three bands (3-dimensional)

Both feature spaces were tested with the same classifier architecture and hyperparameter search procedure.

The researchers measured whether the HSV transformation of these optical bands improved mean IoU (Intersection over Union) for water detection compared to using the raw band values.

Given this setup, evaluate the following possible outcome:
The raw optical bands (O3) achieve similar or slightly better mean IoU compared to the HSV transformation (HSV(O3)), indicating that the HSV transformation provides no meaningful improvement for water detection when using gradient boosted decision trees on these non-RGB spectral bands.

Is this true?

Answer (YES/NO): NO